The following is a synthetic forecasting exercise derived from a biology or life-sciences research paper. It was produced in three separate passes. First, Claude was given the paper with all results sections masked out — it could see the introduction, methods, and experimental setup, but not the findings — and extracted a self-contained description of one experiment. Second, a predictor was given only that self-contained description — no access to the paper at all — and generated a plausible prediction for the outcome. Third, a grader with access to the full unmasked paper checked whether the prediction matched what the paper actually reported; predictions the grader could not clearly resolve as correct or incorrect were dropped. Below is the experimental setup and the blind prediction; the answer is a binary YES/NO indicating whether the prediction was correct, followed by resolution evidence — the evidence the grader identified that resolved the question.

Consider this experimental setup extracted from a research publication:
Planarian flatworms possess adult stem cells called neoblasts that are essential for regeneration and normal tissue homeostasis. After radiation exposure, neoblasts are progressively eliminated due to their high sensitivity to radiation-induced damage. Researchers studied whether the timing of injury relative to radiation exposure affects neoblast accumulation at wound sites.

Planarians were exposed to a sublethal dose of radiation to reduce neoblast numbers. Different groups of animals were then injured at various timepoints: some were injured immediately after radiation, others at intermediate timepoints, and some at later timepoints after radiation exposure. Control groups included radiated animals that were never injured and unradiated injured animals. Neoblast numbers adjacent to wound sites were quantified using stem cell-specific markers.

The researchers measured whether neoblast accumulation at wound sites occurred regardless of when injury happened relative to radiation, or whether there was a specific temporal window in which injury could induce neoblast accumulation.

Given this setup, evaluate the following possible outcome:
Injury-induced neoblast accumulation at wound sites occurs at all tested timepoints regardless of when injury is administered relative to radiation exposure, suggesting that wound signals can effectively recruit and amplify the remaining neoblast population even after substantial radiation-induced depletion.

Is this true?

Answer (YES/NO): NO